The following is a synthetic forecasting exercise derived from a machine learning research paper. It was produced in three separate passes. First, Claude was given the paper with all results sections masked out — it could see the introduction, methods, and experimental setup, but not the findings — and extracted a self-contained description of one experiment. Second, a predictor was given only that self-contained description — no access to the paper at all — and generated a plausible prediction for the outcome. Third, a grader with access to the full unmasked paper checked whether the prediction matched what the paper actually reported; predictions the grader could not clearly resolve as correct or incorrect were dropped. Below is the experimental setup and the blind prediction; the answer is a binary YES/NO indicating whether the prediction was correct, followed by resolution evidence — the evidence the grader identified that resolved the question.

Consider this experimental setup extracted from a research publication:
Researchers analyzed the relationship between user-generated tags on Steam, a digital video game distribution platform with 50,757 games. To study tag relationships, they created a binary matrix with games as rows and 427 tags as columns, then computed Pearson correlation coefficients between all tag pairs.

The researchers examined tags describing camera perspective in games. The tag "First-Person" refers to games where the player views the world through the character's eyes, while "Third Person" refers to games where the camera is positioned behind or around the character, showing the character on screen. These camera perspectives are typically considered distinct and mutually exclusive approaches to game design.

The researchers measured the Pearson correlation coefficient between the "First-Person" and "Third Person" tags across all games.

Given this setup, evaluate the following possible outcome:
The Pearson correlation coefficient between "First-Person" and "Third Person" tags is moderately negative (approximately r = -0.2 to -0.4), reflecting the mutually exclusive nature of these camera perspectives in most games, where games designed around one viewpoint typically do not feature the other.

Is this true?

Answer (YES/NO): NO